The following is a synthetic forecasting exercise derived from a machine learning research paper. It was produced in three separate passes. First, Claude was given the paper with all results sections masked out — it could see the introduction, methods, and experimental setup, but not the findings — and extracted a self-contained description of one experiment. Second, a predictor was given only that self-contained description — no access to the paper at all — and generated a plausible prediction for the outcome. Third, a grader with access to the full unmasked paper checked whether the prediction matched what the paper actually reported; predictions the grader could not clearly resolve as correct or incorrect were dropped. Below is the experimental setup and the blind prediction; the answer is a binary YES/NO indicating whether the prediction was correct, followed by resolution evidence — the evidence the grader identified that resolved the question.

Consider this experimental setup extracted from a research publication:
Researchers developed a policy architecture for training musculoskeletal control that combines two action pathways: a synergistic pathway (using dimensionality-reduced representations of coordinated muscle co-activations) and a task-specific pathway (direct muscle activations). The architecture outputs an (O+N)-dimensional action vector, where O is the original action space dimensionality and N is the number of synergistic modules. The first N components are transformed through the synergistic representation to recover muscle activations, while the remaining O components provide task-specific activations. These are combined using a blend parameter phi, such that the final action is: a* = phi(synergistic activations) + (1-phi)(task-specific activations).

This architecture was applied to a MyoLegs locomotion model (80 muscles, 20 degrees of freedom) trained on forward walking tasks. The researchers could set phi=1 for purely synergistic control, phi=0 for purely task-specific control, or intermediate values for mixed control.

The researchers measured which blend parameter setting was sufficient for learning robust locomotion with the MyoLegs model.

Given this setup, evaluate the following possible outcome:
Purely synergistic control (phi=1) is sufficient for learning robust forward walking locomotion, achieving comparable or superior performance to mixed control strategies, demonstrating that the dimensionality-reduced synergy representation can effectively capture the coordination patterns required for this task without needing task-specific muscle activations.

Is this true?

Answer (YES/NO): YES